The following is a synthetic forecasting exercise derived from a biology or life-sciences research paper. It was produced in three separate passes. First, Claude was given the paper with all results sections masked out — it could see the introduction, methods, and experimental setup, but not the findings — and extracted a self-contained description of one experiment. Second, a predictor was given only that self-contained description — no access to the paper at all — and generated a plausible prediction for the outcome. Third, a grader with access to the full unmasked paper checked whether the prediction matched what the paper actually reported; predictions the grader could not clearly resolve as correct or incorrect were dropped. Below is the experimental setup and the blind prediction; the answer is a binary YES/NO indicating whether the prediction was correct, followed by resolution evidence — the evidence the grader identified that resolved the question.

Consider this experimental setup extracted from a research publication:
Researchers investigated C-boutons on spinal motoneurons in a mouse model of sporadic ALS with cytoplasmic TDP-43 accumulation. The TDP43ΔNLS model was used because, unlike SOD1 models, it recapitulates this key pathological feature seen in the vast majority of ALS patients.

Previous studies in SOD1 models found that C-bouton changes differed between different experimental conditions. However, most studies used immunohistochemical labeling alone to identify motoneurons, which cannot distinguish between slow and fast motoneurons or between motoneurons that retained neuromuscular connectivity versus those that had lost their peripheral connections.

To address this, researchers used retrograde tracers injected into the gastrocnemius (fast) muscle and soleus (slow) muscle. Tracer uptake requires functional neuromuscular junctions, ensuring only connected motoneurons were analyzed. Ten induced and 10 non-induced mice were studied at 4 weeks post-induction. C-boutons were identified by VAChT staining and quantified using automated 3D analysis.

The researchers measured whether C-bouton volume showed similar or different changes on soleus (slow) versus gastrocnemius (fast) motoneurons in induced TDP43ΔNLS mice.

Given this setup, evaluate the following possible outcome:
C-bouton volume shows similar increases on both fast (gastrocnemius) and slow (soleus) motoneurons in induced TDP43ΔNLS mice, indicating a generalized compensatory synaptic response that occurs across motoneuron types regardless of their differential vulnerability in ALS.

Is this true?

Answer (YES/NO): NO